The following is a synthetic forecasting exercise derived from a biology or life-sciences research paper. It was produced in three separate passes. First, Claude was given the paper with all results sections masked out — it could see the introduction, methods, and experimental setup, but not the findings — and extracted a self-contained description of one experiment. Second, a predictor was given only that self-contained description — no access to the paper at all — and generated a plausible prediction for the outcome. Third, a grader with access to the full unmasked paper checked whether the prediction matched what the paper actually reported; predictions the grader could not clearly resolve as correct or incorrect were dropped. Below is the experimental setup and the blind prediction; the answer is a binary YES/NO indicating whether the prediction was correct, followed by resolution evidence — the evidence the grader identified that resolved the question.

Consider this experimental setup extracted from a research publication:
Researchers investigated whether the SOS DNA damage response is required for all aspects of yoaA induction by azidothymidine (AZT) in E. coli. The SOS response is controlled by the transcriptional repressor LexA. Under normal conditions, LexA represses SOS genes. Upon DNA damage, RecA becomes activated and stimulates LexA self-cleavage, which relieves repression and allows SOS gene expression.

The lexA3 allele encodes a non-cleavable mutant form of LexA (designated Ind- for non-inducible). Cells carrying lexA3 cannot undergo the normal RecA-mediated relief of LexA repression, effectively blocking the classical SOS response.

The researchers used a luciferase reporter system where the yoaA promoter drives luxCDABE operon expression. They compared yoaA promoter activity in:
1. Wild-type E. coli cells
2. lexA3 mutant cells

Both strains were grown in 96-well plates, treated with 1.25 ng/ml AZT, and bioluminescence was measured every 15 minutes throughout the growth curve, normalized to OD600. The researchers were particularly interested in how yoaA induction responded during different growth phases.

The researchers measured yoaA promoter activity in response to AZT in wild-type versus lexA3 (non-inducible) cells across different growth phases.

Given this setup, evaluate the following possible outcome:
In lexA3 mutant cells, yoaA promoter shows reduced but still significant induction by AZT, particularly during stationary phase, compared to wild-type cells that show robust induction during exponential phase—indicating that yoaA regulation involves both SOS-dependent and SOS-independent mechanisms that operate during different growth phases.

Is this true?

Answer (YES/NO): YES